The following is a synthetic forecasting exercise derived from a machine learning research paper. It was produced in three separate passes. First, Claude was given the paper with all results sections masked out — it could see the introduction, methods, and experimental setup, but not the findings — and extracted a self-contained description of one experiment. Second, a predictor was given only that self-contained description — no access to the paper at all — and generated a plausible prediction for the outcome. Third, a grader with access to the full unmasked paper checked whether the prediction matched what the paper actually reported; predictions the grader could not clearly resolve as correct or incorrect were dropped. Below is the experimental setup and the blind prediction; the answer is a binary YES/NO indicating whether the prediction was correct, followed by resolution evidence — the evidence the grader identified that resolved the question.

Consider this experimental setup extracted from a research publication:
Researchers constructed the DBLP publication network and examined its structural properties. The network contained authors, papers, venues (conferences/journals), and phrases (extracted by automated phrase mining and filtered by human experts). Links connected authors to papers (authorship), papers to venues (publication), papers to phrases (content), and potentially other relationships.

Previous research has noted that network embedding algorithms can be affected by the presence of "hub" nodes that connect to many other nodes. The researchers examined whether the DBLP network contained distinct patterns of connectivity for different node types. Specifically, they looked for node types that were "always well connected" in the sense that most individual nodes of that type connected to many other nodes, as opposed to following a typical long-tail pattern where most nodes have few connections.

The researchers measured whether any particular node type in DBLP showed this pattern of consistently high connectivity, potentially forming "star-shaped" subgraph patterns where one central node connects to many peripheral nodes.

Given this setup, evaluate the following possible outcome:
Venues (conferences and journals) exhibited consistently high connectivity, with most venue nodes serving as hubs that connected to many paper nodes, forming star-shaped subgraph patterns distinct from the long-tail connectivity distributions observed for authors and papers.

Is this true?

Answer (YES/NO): NO